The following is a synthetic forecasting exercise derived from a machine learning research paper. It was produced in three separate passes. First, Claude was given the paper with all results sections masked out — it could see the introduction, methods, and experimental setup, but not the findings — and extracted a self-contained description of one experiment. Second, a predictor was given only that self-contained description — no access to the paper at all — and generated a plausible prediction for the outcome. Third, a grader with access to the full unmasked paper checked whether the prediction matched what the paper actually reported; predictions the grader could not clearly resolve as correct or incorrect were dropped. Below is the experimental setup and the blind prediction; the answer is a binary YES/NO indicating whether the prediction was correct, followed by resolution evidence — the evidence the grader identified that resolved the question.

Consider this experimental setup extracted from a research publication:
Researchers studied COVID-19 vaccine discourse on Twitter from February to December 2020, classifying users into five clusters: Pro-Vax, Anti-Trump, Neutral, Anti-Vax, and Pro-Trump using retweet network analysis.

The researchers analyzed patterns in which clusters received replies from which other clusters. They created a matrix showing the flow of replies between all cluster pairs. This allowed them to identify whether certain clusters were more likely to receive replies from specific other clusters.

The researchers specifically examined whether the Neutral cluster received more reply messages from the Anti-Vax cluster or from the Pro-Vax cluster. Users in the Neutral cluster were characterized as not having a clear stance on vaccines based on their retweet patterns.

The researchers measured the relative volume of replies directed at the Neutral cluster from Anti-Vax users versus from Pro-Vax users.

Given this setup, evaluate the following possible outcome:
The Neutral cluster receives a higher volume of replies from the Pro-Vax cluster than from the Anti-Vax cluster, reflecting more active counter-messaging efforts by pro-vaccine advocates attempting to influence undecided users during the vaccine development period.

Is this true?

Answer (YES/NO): NO